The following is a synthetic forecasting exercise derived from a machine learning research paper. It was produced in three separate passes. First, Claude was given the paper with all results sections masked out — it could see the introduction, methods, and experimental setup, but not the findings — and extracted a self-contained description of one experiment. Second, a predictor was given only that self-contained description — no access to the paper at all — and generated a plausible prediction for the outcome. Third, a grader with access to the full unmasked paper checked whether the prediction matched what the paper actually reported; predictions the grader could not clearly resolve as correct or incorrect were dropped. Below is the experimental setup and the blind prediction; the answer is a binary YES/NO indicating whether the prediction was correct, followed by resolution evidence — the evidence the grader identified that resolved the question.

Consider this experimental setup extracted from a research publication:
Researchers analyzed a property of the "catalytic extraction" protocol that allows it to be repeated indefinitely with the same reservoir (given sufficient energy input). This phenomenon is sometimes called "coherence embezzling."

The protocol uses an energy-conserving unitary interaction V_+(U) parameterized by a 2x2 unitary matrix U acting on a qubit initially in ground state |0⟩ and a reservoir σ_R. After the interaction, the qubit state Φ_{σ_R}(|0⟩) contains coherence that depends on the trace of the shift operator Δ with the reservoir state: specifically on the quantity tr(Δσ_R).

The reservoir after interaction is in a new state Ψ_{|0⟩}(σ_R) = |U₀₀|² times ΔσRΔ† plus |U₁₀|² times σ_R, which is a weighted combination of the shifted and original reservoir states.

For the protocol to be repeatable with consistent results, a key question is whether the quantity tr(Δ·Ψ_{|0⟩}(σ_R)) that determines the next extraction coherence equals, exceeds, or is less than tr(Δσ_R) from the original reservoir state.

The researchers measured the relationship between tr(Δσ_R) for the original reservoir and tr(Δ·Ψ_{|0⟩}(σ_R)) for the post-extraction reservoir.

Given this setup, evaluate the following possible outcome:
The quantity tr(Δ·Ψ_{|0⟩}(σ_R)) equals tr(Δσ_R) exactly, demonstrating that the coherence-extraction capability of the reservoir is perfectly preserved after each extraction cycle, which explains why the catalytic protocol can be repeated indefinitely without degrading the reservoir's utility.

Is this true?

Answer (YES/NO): YES